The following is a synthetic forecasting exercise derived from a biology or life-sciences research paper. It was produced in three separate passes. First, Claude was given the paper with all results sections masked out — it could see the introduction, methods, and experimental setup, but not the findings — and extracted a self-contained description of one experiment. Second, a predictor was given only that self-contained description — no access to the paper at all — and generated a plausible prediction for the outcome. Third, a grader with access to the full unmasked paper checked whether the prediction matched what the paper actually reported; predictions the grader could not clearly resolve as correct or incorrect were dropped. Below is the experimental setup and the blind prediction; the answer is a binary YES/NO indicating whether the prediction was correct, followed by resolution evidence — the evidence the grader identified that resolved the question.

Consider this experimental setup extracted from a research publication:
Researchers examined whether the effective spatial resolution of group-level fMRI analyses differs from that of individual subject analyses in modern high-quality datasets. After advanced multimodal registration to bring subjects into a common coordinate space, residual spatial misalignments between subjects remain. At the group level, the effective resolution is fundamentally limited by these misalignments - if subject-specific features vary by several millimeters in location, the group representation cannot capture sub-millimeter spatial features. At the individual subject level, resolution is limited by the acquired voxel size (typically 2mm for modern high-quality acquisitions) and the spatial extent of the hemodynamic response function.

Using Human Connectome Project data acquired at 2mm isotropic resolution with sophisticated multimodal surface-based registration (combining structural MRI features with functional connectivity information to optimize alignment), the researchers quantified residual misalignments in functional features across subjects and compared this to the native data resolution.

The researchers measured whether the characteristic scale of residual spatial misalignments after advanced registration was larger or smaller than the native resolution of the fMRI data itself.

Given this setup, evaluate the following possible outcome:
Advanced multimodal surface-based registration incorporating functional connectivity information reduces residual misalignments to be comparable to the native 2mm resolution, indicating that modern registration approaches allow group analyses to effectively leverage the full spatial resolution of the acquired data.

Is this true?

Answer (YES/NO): NO